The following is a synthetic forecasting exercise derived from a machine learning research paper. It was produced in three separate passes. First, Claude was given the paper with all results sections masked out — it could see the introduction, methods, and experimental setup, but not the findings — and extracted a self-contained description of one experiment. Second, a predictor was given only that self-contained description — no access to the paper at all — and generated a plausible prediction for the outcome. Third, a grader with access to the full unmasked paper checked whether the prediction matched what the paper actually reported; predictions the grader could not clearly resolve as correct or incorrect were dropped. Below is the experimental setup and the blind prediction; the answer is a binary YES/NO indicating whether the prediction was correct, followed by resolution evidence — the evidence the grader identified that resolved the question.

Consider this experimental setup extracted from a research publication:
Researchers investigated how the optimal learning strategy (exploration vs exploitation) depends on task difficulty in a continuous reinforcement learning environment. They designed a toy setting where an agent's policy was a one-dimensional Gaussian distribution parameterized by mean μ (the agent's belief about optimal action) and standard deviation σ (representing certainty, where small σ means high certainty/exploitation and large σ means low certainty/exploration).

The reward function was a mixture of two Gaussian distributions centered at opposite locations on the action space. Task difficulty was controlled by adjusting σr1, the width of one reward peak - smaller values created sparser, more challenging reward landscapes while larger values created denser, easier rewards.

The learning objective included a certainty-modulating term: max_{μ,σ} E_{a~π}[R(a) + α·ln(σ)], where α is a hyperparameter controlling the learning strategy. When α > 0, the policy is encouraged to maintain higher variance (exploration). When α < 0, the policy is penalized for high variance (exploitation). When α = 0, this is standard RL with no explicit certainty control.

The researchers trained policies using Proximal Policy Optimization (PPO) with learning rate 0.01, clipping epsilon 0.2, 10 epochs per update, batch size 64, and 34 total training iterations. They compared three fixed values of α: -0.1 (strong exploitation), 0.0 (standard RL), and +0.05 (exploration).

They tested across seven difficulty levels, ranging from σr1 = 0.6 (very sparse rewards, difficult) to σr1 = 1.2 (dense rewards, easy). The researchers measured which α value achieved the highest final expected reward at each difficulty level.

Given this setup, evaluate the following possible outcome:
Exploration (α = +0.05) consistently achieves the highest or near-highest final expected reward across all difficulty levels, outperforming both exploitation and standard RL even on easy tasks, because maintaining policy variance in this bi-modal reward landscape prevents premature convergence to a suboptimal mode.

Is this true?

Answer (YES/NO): NO